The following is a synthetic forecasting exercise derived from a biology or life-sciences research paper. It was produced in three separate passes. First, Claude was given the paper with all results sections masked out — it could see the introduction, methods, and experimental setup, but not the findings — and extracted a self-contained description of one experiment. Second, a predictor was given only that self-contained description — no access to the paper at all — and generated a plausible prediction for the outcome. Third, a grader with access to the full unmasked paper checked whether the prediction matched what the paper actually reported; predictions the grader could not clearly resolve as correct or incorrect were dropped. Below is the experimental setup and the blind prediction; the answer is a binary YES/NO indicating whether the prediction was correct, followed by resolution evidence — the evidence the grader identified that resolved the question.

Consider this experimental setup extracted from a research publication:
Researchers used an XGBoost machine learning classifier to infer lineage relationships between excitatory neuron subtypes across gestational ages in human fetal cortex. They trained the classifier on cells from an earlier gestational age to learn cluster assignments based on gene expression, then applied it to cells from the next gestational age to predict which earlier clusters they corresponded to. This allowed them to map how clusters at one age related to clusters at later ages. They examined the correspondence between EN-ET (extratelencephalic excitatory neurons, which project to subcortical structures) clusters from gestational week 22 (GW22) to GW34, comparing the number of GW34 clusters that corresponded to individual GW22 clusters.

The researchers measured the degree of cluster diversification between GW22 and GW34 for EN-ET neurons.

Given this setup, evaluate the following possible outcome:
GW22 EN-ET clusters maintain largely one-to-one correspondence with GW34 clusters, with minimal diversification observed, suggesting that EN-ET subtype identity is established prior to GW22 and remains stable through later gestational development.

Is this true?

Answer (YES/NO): NO